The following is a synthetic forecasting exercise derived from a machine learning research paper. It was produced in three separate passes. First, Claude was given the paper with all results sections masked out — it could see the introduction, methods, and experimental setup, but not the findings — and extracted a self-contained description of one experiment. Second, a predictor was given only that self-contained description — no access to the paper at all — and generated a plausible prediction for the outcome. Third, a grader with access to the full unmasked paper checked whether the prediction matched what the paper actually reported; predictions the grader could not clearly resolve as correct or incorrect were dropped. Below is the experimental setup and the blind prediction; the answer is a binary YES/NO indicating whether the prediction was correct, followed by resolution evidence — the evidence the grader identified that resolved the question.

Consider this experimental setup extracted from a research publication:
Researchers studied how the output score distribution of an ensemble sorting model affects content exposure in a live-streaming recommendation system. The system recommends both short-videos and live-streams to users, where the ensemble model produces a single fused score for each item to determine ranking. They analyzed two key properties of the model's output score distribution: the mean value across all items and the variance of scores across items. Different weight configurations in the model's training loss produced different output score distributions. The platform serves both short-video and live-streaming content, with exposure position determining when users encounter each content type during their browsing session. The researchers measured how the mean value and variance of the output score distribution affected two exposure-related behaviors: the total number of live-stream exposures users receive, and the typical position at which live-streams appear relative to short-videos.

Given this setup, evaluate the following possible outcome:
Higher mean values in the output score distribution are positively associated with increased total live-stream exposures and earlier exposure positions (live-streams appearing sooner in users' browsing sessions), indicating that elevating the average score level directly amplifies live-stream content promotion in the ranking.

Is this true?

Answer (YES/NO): NO